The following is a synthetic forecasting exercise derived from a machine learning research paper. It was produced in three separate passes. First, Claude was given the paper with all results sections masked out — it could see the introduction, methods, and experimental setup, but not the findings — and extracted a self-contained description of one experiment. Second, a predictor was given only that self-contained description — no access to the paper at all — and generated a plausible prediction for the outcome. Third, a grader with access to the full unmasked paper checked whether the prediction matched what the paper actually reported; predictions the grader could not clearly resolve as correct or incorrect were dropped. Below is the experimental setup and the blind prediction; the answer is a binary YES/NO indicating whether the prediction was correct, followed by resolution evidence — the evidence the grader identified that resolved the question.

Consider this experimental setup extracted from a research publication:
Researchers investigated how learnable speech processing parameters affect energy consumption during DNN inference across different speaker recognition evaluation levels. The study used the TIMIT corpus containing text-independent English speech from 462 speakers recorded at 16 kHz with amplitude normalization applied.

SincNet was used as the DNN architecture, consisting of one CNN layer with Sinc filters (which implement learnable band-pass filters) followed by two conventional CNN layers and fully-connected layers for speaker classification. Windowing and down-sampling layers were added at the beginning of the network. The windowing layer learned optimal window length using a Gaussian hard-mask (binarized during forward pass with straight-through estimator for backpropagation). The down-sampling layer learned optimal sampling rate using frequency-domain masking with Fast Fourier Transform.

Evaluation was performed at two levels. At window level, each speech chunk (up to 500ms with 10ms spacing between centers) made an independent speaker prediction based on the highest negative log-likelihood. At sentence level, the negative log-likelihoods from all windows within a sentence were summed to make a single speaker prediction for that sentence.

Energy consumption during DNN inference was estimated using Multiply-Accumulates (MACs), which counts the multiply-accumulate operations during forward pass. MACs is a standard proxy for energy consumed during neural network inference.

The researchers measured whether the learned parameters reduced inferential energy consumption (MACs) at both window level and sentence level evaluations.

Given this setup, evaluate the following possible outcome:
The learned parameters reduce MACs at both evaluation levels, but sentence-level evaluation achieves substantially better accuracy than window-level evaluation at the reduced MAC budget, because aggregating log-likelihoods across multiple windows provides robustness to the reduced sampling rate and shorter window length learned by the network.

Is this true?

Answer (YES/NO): NO